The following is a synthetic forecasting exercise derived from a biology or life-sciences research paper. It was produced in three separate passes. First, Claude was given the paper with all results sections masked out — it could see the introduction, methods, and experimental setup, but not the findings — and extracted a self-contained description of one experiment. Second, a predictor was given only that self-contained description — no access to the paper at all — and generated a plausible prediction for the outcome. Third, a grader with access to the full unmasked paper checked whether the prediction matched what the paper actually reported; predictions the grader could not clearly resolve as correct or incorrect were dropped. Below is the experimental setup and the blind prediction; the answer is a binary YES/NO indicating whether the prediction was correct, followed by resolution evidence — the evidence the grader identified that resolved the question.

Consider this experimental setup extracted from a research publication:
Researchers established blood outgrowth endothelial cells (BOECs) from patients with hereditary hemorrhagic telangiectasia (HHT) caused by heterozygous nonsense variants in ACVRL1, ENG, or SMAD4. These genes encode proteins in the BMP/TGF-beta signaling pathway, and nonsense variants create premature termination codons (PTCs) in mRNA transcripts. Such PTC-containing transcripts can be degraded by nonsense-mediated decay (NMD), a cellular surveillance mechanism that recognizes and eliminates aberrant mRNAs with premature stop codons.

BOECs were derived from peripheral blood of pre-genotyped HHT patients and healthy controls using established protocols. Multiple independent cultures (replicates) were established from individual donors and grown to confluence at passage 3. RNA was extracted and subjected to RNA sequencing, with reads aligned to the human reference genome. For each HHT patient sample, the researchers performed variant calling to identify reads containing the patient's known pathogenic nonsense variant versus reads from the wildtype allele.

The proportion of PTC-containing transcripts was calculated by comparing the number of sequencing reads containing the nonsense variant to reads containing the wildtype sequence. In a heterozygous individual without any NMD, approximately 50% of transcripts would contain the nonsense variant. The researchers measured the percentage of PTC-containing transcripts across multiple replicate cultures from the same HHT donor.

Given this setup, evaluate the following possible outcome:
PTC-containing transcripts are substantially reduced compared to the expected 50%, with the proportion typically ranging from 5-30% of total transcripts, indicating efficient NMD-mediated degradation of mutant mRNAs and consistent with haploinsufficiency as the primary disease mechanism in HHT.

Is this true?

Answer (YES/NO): YES